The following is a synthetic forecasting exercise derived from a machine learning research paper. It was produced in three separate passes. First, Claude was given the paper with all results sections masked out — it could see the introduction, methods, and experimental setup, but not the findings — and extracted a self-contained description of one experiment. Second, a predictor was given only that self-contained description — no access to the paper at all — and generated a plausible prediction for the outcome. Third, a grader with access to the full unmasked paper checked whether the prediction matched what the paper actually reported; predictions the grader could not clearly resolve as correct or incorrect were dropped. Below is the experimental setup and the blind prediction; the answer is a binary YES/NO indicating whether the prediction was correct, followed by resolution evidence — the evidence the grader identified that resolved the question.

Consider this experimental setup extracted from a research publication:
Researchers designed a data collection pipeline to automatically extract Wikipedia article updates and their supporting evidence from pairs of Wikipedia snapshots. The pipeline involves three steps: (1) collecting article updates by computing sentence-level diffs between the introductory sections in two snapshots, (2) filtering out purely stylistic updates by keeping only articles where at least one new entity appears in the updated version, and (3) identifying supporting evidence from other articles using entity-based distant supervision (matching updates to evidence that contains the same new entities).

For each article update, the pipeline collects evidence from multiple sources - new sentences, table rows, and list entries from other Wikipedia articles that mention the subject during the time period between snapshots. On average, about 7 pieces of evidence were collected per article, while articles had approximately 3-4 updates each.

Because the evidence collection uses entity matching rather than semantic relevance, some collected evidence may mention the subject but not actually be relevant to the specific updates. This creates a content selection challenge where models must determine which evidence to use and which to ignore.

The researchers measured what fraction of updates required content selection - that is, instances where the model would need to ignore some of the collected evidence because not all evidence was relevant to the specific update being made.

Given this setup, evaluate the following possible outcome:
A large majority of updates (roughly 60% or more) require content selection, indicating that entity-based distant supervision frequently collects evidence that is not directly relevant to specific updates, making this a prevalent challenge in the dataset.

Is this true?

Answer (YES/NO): YES